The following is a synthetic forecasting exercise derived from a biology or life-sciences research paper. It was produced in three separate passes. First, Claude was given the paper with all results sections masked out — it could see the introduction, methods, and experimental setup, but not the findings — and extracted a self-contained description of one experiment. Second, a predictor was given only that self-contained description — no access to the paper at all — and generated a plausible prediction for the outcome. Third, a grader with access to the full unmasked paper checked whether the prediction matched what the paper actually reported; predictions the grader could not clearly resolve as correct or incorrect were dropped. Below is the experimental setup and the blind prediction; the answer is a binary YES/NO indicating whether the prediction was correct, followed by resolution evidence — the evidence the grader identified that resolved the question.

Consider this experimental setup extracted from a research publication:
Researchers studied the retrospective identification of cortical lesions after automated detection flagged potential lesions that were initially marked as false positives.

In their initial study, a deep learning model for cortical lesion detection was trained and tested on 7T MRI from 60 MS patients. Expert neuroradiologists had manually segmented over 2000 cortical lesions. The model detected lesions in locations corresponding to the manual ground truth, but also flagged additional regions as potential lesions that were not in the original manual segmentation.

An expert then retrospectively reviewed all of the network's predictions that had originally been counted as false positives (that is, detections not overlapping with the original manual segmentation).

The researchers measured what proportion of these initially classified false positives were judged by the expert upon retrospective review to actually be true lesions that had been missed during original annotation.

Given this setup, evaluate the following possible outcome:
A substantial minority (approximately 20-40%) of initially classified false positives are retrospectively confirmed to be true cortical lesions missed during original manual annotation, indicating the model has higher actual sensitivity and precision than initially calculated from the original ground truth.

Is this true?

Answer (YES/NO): YES